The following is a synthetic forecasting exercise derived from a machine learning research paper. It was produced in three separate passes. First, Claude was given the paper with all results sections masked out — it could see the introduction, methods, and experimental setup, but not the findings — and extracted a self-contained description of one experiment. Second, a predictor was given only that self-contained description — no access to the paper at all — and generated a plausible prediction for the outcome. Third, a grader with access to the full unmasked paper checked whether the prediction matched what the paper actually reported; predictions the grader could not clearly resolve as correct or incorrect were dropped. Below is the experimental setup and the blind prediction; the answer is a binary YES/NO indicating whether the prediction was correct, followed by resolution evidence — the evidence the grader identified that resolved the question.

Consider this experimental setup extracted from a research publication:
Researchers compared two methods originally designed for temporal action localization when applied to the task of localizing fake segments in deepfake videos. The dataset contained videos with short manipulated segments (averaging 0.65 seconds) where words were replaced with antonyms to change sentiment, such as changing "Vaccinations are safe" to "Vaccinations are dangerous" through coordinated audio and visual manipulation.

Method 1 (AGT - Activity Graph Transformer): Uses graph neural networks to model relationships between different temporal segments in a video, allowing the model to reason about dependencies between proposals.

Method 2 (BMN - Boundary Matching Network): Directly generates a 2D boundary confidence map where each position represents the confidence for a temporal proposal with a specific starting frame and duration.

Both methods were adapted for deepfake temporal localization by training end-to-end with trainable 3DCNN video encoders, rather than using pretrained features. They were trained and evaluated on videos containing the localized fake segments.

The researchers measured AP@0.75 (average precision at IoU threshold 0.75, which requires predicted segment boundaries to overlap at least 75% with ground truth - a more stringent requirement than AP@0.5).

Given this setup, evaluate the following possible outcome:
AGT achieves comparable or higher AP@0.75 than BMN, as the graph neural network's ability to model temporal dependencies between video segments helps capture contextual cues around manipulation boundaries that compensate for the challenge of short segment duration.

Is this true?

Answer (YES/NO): YES